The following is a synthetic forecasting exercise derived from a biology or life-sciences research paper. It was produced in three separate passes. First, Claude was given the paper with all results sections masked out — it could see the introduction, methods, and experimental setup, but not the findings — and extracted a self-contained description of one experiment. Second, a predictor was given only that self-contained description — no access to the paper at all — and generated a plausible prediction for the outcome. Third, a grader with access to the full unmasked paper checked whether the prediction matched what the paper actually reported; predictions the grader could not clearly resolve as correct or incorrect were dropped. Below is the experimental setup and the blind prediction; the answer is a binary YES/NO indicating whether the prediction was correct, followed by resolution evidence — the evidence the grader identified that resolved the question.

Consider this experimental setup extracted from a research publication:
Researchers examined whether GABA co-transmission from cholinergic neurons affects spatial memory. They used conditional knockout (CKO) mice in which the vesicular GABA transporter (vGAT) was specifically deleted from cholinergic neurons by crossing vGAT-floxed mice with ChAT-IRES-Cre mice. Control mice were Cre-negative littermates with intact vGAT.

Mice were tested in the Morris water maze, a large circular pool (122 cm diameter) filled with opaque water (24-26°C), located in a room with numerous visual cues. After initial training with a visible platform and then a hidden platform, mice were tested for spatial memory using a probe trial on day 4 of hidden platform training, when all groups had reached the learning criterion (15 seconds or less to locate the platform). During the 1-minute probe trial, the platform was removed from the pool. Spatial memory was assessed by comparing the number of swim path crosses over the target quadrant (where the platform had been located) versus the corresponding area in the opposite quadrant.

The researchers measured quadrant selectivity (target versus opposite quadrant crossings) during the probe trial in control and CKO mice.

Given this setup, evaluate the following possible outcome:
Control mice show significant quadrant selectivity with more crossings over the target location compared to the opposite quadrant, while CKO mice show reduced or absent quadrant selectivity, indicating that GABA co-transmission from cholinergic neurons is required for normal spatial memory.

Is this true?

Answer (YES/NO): YES